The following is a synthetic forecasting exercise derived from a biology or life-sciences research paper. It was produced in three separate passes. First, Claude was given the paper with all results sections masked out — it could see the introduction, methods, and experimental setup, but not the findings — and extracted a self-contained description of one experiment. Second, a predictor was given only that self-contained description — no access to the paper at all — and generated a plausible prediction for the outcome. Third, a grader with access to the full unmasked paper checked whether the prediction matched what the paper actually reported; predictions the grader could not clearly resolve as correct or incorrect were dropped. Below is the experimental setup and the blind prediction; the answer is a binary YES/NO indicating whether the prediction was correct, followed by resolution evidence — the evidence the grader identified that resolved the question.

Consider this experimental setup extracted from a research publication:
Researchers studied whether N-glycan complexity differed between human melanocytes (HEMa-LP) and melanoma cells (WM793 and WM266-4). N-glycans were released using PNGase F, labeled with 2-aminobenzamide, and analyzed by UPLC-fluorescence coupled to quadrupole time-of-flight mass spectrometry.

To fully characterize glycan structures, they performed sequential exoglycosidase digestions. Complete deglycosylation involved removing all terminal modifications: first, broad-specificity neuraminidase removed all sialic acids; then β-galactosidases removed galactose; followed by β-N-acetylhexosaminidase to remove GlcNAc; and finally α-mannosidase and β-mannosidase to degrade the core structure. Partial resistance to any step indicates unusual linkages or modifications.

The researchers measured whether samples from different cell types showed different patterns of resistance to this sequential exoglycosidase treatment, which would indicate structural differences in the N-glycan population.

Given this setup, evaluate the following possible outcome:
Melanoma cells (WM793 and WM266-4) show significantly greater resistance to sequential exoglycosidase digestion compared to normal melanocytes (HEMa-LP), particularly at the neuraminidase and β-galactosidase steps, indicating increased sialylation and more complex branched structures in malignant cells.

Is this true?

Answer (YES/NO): NO